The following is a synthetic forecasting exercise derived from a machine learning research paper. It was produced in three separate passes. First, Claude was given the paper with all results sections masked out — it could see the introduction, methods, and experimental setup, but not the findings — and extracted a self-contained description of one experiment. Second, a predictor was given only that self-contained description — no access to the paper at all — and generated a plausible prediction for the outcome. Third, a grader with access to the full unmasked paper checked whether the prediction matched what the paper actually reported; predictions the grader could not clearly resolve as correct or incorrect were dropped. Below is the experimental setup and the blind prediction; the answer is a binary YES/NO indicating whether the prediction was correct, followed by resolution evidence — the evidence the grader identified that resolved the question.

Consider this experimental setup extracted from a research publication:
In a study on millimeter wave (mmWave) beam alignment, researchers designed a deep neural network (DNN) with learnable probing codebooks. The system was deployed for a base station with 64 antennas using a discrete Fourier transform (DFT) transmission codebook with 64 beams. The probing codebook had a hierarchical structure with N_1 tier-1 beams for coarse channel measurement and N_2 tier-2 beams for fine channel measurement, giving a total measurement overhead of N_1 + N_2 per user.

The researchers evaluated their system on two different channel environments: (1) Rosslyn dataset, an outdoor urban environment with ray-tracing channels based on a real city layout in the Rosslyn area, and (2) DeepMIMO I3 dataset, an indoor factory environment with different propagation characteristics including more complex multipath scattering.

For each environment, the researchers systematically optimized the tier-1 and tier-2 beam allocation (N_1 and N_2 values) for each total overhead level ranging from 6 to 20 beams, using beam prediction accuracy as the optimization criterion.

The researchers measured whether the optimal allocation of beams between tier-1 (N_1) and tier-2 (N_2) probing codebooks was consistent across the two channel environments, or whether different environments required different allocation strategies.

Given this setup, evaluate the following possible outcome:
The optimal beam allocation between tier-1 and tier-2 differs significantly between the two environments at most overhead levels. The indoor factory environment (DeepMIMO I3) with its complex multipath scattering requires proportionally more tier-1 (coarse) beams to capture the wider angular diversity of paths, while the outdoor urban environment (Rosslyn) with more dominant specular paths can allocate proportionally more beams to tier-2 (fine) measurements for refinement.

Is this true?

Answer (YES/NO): NO